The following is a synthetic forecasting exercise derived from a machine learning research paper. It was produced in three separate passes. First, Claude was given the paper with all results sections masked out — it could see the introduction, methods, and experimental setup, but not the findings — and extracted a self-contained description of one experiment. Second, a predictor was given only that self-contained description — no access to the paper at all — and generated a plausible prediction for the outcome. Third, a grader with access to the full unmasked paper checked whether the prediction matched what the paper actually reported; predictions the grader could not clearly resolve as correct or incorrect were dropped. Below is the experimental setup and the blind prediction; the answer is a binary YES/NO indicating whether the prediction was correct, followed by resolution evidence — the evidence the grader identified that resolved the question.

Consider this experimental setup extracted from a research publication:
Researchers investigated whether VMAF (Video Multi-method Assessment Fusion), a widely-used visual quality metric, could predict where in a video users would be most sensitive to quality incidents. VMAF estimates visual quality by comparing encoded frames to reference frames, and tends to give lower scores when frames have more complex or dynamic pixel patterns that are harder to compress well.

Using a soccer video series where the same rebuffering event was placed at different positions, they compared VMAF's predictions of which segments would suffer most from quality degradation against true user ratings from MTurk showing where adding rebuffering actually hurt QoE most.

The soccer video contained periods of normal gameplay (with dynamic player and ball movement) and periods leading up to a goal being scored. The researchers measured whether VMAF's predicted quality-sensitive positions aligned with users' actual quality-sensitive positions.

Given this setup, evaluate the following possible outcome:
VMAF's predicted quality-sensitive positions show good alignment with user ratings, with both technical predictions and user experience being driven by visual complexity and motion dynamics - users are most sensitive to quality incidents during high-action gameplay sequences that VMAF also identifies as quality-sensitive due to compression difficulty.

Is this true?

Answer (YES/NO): NO